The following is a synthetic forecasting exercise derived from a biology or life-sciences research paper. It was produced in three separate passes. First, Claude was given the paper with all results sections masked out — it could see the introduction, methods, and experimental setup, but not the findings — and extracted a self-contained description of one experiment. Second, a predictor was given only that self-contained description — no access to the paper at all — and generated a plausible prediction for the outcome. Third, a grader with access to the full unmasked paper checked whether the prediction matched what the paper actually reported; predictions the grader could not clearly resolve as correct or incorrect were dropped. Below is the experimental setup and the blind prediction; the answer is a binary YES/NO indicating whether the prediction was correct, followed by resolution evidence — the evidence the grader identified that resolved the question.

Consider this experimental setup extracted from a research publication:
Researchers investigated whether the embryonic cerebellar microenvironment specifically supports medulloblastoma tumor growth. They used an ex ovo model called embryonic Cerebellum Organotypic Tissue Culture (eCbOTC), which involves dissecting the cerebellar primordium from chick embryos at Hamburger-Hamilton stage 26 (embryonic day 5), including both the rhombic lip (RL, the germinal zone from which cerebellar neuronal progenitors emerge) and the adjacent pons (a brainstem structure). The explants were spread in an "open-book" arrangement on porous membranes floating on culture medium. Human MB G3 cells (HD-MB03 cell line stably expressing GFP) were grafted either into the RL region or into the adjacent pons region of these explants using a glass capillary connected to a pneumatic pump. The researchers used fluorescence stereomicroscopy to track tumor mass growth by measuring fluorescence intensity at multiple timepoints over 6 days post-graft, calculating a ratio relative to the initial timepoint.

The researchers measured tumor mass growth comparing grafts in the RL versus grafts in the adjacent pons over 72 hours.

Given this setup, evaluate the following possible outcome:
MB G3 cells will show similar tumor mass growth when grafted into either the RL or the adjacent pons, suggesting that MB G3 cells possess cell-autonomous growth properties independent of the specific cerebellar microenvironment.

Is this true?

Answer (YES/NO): NO